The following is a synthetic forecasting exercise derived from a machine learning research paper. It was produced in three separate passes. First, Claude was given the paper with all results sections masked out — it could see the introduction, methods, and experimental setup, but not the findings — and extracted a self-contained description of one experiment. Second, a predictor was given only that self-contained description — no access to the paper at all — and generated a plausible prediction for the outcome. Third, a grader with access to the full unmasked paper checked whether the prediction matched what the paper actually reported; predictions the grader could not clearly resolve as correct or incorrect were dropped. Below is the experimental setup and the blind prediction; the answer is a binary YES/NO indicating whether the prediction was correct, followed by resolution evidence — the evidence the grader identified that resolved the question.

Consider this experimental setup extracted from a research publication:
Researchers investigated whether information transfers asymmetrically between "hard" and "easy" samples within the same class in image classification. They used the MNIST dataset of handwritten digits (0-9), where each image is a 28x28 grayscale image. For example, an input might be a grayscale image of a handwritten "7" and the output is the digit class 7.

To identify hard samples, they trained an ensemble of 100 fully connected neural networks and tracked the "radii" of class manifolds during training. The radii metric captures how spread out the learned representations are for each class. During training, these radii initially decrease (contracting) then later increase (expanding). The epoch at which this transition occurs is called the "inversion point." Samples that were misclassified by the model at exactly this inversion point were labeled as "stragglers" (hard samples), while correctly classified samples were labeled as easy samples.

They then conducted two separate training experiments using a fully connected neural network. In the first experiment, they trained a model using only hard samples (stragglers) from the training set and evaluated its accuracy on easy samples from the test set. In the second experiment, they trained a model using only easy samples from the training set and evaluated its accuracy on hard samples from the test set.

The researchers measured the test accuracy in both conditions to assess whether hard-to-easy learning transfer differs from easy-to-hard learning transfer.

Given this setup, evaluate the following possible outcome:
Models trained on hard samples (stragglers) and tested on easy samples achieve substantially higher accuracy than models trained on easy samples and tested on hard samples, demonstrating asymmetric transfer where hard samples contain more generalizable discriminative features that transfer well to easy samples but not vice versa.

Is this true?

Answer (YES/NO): YES